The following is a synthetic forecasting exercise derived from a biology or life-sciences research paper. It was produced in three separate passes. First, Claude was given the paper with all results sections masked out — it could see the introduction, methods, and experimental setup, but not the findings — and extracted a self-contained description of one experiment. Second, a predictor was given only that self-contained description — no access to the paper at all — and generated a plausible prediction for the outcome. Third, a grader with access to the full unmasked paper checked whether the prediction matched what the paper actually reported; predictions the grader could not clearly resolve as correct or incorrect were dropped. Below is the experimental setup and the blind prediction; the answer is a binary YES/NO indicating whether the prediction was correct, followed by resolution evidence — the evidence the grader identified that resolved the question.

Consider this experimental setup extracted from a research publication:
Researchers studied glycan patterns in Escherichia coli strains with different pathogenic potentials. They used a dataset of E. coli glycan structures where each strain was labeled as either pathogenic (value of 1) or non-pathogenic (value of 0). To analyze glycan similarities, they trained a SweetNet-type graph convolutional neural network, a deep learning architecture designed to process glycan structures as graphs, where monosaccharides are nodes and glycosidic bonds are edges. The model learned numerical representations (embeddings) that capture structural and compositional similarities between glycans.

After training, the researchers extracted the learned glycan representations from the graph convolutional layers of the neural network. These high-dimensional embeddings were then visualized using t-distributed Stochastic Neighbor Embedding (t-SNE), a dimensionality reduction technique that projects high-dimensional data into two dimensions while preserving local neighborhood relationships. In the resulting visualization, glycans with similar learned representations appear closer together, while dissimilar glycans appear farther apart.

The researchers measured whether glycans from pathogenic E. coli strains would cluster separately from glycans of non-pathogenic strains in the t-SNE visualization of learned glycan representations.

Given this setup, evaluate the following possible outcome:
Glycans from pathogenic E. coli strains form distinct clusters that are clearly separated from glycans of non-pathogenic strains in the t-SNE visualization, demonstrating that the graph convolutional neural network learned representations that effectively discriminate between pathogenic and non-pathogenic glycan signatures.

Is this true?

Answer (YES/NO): NO